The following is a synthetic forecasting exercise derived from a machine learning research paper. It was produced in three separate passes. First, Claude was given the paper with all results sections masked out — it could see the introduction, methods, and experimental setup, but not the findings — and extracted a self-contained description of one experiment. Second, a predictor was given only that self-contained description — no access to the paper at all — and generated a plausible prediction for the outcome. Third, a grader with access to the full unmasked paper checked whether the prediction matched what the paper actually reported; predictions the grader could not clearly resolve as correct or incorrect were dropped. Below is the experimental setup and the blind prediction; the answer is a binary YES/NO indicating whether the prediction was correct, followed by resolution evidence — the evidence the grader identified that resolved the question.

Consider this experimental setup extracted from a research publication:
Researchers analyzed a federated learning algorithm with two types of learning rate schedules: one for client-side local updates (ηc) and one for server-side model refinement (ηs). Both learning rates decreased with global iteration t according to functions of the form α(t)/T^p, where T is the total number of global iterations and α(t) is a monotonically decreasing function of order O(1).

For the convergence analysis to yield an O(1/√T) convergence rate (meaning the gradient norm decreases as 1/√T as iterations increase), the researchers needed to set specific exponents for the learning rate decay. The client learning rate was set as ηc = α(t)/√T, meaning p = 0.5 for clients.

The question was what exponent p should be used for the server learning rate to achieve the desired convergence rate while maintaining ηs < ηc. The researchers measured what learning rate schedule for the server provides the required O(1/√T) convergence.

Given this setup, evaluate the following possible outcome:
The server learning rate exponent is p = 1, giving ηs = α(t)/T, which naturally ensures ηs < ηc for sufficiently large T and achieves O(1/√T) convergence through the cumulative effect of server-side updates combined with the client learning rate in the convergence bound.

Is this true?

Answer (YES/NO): NO